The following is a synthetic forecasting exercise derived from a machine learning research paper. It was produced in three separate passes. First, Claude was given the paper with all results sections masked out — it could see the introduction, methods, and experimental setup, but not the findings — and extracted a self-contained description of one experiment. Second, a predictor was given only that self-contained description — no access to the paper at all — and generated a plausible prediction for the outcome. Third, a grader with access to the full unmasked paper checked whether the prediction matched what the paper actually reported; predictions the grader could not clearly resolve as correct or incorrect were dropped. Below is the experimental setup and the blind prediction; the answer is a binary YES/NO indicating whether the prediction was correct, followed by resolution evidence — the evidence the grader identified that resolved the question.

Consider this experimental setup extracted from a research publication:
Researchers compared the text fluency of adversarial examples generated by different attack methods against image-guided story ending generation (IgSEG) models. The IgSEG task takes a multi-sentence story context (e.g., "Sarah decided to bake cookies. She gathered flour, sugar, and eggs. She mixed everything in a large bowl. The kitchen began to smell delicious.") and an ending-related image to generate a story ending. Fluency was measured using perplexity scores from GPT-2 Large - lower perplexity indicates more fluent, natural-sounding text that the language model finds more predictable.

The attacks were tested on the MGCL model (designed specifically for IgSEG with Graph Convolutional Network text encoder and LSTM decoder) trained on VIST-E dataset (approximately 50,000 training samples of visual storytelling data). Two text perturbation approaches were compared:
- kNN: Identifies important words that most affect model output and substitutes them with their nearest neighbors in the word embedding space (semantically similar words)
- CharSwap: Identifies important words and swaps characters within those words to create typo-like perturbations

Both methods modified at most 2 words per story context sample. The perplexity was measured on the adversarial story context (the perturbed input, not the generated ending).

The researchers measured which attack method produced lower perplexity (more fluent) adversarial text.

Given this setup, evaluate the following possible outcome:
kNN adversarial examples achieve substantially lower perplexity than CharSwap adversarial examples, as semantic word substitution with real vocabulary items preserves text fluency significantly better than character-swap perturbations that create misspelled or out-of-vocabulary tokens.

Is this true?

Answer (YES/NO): YES